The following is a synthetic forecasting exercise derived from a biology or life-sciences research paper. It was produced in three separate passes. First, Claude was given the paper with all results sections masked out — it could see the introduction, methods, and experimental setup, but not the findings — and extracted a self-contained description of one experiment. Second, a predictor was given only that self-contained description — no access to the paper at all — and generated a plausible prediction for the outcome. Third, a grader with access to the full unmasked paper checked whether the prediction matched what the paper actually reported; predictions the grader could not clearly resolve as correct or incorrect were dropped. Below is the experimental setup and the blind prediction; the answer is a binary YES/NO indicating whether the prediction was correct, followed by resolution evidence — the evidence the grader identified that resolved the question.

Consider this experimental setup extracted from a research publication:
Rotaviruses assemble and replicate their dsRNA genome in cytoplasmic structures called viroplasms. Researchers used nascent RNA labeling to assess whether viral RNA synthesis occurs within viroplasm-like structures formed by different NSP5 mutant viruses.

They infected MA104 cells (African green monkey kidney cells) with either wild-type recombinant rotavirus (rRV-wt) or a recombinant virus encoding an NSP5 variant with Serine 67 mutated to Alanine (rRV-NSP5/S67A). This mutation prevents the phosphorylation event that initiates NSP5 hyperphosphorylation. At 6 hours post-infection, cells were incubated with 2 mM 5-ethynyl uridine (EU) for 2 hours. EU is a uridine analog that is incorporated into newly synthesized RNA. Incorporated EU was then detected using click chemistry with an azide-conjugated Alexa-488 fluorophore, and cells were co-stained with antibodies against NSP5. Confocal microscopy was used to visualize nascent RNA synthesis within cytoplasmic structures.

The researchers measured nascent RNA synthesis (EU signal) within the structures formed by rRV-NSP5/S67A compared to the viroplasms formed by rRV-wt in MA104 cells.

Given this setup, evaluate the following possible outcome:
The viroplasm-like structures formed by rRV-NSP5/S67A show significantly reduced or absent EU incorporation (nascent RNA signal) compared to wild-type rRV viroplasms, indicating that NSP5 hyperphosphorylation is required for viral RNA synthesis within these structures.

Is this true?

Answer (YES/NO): YES